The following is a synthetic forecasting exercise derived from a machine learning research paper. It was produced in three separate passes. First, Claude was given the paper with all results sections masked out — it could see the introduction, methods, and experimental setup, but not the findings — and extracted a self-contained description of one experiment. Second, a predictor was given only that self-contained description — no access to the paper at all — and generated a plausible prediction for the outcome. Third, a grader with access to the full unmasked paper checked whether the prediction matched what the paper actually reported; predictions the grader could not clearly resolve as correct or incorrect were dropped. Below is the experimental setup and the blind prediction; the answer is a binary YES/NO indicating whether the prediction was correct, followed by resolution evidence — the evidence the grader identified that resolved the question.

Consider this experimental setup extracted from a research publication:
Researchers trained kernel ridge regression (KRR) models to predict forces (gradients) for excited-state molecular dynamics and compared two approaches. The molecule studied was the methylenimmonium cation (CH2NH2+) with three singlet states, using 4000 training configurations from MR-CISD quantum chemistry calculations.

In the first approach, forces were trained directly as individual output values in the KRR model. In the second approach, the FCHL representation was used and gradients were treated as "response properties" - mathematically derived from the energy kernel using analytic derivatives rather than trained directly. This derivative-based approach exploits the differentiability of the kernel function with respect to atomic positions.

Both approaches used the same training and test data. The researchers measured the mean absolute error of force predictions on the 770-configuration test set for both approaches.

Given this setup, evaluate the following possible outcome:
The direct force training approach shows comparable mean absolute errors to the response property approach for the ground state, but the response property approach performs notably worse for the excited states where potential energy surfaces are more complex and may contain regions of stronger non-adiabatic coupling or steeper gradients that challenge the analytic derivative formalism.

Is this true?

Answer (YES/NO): NO